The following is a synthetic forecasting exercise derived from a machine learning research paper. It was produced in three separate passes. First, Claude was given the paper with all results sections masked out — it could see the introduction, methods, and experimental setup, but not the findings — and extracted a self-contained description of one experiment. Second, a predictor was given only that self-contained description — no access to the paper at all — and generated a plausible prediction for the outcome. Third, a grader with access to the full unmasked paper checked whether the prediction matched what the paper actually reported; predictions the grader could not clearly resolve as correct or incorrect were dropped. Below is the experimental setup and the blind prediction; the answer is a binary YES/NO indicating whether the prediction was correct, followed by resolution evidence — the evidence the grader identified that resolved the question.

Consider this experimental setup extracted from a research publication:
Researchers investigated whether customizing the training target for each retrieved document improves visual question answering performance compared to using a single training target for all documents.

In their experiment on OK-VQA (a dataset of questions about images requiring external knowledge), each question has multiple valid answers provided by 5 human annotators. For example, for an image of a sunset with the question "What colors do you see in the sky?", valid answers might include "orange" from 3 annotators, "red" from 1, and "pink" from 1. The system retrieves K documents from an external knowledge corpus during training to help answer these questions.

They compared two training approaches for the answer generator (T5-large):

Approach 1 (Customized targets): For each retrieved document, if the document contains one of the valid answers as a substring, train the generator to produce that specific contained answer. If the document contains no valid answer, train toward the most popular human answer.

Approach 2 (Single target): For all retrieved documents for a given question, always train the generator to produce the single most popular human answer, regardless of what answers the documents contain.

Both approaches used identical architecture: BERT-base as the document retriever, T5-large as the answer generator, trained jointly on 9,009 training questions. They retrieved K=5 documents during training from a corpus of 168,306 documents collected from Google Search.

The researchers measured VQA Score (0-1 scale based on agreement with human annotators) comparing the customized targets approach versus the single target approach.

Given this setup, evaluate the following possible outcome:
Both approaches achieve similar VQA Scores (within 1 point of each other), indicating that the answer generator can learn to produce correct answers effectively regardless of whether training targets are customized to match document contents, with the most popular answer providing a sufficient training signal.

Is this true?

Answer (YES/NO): NO